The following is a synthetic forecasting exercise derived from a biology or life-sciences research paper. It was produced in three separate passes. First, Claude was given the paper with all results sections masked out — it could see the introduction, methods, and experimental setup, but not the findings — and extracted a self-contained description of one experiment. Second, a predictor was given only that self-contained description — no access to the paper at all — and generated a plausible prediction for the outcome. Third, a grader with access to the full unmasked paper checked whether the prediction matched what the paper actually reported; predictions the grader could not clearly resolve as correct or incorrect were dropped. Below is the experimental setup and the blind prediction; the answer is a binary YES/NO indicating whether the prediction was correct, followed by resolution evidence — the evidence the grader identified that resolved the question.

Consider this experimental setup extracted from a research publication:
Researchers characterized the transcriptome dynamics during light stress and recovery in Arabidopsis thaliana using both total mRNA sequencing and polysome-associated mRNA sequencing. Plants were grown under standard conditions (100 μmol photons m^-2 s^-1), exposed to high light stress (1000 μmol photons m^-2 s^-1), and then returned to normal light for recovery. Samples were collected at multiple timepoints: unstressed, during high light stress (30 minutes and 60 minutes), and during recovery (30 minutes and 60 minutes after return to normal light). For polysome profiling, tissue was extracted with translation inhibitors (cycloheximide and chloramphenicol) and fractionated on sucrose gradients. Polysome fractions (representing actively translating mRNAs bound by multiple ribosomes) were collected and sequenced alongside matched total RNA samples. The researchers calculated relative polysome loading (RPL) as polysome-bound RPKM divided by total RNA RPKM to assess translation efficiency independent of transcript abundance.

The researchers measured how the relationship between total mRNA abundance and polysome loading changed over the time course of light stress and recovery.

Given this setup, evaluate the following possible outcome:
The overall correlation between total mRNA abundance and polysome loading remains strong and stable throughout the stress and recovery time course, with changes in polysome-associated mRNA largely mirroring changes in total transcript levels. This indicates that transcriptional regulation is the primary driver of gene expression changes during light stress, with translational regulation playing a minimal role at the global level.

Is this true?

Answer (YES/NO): NO